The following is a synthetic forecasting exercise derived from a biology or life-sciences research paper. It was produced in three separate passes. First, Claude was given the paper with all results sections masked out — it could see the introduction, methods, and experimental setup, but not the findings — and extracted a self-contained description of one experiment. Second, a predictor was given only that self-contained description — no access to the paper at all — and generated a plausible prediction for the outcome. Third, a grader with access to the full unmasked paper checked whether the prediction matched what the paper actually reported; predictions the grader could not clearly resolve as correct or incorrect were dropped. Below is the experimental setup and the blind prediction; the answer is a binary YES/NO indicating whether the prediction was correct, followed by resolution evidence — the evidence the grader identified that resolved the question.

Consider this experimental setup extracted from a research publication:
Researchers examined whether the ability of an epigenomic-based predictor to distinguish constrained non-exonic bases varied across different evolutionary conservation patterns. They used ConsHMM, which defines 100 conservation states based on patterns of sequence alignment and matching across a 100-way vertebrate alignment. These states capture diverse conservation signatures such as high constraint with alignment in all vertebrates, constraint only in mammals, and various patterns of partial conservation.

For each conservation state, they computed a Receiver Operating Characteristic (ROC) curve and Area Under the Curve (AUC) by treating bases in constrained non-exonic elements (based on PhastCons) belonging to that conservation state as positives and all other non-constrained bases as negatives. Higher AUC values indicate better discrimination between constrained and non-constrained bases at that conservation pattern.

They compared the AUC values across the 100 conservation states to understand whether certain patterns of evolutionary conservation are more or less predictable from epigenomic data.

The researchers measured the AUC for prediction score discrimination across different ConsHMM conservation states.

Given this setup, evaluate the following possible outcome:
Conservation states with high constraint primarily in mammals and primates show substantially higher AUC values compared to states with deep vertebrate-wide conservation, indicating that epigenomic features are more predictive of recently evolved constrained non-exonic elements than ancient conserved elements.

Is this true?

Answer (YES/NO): NO